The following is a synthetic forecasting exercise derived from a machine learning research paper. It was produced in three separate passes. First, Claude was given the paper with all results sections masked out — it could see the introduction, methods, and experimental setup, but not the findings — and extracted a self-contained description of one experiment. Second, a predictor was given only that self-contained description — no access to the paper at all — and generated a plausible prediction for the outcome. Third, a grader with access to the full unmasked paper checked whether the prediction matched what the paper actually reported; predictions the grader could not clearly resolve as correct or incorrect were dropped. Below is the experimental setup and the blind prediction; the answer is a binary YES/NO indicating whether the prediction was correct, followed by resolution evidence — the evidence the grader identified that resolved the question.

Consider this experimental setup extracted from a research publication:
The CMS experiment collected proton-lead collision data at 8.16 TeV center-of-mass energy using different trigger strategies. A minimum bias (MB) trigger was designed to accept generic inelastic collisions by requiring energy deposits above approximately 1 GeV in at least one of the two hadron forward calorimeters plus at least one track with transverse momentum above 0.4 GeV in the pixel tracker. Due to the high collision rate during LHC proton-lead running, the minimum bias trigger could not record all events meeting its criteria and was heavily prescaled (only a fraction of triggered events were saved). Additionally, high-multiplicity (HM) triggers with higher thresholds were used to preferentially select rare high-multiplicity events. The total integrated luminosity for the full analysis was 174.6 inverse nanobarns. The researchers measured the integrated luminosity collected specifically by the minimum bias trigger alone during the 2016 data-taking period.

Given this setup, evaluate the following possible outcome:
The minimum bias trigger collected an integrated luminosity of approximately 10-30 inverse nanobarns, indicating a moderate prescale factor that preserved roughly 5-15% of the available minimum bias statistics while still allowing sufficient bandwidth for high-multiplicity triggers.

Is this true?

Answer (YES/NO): NO